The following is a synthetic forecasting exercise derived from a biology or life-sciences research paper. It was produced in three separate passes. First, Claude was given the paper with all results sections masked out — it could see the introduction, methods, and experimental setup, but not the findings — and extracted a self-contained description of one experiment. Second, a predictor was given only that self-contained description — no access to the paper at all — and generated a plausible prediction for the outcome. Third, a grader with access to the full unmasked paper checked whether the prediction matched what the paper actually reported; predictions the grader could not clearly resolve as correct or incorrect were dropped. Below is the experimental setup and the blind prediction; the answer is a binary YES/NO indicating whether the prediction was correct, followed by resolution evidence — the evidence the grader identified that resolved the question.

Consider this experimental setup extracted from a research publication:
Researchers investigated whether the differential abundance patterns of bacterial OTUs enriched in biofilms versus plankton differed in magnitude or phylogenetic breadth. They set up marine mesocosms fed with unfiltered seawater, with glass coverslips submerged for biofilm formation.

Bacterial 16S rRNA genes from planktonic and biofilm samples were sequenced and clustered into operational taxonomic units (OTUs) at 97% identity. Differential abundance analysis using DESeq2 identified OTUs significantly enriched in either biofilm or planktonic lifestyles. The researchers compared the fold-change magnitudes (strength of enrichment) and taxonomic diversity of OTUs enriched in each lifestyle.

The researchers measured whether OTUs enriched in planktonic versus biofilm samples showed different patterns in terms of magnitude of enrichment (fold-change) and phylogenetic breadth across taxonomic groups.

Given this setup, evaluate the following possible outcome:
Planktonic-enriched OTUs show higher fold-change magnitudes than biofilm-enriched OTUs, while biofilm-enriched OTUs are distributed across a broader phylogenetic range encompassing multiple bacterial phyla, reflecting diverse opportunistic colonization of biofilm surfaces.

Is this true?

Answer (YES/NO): YES